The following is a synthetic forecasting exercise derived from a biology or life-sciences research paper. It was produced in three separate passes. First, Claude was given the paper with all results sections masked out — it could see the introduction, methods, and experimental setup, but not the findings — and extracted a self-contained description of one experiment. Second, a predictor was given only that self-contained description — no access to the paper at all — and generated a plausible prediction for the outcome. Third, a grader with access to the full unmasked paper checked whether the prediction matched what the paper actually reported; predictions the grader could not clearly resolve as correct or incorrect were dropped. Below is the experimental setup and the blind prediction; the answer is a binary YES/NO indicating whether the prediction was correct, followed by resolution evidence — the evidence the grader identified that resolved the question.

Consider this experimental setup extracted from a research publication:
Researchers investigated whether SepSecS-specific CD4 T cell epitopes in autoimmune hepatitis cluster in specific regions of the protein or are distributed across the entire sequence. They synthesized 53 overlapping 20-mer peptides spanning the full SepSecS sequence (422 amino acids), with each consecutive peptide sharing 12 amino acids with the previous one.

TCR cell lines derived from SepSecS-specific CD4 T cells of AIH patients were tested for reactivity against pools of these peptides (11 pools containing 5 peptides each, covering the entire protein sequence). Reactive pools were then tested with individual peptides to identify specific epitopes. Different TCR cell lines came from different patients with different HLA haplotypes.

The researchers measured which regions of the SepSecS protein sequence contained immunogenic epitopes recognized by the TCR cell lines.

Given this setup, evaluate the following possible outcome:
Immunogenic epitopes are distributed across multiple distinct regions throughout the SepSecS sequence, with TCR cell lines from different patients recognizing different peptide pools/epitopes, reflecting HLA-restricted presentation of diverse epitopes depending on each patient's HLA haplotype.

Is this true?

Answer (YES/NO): YES